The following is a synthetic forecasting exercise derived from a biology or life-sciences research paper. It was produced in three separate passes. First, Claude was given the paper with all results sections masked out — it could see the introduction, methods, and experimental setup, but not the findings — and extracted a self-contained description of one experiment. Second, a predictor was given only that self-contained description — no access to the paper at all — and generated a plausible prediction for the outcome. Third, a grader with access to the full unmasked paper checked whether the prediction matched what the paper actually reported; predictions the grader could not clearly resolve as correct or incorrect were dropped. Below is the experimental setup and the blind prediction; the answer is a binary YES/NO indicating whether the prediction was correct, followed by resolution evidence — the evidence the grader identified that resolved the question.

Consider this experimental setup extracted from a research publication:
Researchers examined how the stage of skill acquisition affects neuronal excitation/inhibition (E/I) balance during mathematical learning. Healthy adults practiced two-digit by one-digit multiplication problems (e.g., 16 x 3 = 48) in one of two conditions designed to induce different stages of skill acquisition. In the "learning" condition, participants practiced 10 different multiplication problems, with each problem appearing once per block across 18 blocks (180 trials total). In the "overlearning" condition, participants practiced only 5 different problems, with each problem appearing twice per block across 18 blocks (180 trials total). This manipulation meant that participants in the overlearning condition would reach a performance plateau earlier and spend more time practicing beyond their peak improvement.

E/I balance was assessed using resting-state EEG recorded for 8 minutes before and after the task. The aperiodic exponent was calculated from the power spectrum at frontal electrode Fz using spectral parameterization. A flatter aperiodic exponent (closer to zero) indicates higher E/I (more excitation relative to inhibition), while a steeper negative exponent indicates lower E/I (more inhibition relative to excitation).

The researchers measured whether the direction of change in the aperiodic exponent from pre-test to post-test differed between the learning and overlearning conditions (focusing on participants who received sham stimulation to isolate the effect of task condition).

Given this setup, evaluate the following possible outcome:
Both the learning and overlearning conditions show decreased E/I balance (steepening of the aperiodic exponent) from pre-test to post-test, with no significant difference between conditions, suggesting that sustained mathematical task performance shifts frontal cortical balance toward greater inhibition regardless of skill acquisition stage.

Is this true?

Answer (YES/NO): YES